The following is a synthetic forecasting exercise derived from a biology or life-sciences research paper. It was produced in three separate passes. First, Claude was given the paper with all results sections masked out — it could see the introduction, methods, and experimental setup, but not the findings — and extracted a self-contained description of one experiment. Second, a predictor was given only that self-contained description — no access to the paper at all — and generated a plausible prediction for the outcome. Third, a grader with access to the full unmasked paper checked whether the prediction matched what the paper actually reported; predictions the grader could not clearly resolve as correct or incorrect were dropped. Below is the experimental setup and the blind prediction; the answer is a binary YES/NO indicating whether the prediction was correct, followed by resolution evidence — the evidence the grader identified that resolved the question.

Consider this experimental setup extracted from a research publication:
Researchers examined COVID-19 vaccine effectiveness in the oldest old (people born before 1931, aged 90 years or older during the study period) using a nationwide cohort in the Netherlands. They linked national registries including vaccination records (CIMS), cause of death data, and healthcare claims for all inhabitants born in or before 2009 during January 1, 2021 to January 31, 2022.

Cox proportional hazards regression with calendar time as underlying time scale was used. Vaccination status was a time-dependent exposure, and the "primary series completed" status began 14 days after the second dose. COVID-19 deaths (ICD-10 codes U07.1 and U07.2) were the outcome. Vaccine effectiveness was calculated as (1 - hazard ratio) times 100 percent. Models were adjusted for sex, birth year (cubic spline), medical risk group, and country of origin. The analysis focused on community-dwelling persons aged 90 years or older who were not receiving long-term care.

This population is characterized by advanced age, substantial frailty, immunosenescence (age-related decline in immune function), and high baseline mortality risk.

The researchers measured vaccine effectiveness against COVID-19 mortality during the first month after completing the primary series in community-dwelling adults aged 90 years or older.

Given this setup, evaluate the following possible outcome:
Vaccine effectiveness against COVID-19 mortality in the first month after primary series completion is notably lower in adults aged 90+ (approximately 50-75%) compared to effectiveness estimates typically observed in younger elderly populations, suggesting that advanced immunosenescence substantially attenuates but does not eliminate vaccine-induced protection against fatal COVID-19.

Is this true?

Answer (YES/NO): NO